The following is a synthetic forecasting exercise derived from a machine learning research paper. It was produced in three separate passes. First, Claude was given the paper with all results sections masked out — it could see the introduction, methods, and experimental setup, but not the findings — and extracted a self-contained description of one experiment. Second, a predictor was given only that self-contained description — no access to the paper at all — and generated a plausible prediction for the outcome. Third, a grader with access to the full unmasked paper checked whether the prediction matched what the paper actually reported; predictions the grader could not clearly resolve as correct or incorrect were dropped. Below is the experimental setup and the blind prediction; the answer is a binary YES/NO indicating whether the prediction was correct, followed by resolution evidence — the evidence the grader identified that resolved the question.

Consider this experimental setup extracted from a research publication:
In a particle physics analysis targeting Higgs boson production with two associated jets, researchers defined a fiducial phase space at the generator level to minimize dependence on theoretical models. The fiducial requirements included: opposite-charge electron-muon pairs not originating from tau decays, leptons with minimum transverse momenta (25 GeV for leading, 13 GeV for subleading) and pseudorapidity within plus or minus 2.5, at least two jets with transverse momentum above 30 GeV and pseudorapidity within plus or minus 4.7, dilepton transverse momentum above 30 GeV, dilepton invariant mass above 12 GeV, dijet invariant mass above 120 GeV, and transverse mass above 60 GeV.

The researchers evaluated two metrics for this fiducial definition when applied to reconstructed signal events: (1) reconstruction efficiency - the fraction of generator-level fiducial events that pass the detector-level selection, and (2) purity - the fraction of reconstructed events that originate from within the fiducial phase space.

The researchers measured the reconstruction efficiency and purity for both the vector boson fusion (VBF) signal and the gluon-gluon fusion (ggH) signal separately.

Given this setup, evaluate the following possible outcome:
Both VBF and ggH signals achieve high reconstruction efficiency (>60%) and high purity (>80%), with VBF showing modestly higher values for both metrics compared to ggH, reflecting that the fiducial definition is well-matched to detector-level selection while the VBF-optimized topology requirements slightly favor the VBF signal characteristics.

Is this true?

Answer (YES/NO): NO